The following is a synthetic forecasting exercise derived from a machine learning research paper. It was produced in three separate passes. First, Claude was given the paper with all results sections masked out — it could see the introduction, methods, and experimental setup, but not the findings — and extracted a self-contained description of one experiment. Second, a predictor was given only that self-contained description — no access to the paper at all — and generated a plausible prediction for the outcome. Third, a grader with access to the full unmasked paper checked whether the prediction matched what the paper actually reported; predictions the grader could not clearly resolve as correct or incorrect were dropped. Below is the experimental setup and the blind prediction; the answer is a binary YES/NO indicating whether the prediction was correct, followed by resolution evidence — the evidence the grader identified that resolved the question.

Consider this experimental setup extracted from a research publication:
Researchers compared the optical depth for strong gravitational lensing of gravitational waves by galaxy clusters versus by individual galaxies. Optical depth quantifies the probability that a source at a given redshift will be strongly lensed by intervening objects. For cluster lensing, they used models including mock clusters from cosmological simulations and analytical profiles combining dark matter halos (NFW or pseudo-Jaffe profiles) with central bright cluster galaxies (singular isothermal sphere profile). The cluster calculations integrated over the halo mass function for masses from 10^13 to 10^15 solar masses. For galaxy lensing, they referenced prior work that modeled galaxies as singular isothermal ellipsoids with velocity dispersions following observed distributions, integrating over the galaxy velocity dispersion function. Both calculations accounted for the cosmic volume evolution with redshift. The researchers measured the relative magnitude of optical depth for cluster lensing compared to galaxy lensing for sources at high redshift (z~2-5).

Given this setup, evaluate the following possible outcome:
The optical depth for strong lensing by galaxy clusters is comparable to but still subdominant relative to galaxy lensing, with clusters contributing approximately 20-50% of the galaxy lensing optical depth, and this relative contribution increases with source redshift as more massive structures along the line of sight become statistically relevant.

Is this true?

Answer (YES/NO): NO